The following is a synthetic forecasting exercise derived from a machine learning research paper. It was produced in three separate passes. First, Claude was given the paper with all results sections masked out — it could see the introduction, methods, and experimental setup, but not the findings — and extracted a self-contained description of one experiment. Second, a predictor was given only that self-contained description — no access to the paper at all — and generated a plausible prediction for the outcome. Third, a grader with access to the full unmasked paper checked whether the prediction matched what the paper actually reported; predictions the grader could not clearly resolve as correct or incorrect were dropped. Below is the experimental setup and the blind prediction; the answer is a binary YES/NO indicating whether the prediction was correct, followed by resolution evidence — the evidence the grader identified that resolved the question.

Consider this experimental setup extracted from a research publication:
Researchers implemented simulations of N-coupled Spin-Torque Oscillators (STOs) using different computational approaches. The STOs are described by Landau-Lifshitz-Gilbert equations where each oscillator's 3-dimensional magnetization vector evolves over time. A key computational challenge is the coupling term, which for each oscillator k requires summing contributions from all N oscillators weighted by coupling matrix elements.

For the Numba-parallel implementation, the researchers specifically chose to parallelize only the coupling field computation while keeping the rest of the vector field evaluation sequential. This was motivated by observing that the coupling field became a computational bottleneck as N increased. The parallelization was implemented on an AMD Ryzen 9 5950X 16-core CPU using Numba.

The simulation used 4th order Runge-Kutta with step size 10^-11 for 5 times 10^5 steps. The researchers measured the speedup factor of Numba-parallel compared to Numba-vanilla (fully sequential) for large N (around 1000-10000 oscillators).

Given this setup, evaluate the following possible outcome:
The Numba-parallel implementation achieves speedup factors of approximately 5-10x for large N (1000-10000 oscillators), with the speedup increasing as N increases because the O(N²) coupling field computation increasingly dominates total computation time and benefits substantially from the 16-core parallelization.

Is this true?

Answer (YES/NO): NO